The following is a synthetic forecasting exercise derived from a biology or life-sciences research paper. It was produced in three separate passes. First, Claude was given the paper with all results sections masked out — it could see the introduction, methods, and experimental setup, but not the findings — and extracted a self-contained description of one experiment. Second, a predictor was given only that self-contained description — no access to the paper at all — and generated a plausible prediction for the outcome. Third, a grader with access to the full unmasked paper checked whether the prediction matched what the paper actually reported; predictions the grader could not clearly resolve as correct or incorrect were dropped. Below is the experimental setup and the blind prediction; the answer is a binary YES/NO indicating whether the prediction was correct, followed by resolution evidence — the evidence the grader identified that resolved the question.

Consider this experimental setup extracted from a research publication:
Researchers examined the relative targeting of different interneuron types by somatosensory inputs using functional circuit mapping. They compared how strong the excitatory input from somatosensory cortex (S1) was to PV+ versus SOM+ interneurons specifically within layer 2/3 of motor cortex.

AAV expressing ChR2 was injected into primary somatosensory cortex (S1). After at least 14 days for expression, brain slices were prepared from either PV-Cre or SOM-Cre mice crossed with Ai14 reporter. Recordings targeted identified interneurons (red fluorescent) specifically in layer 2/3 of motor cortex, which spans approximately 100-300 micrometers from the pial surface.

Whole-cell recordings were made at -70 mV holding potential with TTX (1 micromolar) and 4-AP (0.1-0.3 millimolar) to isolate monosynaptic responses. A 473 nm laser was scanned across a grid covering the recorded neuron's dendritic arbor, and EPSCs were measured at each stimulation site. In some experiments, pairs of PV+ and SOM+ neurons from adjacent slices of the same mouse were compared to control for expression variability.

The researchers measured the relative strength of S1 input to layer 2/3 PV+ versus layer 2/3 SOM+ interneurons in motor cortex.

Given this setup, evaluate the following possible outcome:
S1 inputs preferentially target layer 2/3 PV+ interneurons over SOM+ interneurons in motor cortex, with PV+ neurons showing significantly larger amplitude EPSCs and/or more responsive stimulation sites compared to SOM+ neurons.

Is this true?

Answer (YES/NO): YES